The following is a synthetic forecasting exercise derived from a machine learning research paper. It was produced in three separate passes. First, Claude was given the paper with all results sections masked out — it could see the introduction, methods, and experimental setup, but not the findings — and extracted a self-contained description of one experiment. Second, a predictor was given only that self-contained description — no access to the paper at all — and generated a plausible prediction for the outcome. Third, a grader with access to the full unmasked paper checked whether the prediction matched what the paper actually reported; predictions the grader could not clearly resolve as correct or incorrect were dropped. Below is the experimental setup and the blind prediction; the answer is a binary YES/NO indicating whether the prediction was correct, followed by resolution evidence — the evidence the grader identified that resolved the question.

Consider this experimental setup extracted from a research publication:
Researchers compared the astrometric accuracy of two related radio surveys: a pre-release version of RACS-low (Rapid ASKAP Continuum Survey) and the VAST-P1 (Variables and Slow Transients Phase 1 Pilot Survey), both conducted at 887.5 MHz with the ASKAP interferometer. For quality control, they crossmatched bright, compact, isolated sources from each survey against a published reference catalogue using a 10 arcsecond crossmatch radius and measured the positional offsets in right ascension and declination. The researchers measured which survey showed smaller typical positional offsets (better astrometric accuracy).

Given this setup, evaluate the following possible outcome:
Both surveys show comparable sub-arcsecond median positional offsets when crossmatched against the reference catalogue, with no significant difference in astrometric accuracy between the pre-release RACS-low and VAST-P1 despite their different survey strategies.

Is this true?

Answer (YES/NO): YES